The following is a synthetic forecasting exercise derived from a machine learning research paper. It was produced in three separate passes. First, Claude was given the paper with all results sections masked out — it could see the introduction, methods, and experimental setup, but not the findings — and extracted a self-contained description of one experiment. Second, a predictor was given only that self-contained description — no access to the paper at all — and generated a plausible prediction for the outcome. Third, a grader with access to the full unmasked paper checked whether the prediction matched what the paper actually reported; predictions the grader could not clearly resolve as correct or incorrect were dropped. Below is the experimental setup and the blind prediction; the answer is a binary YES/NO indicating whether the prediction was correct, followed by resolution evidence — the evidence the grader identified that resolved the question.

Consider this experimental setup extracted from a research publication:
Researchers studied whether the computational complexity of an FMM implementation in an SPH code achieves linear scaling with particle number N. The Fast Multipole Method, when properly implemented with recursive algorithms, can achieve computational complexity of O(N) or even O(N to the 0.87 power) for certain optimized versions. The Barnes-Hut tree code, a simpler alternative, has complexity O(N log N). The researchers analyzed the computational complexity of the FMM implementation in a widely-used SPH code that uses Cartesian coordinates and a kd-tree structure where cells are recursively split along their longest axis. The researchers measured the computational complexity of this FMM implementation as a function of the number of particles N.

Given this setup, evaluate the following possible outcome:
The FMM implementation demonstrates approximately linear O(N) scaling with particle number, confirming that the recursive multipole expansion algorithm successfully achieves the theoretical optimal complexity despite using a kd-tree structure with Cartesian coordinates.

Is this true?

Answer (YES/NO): NO